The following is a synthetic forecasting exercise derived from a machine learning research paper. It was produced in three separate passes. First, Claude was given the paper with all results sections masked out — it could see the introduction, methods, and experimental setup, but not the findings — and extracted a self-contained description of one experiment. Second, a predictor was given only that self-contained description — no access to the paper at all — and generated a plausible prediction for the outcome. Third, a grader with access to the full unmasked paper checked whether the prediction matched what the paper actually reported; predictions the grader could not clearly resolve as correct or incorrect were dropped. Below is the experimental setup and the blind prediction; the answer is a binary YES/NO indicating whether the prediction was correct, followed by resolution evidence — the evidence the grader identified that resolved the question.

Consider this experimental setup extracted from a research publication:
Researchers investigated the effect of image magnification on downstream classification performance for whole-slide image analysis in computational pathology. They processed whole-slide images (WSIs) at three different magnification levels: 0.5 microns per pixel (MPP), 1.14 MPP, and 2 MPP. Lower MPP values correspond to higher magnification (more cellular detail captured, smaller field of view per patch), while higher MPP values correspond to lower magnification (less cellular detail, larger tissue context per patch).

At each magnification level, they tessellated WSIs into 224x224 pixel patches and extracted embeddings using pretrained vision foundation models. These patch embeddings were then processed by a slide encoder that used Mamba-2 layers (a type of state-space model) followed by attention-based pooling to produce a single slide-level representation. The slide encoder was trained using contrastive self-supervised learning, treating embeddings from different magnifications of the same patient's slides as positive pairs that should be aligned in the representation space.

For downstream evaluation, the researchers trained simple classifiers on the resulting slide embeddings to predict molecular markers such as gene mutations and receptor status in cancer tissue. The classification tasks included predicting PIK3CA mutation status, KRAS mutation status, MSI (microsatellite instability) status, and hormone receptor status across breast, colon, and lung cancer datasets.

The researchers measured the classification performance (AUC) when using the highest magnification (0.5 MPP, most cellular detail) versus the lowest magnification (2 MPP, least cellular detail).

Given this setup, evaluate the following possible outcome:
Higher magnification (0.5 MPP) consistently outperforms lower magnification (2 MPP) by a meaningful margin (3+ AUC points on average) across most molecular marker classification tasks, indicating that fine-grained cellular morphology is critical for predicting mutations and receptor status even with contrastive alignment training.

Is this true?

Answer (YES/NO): NO